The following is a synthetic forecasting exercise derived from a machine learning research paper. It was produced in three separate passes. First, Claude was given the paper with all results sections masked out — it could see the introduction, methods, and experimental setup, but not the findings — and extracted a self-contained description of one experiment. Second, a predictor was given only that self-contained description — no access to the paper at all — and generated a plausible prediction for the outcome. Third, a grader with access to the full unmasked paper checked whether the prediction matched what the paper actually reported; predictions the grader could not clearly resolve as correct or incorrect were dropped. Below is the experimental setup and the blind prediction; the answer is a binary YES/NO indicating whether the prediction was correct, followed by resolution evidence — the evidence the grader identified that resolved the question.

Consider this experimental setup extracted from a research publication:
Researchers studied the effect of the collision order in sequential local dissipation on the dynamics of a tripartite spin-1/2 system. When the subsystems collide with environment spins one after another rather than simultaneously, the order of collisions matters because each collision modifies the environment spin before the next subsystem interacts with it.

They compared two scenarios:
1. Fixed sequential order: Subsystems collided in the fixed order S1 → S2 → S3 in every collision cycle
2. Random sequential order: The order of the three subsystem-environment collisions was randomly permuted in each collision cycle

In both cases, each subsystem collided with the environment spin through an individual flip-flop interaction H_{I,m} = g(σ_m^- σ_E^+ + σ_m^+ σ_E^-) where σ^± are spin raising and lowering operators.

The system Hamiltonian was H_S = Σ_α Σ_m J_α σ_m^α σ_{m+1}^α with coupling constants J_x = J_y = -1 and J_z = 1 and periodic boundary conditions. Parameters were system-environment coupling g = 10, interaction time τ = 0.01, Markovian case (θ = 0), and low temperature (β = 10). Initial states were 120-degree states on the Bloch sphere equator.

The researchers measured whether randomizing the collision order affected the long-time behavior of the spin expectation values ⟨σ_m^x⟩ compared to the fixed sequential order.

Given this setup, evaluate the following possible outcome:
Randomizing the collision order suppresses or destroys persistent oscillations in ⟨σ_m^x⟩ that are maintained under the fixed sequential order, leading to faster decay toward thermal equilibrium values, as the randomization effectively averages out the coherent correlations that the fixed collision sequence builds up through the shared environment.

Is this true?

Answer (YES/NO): NO